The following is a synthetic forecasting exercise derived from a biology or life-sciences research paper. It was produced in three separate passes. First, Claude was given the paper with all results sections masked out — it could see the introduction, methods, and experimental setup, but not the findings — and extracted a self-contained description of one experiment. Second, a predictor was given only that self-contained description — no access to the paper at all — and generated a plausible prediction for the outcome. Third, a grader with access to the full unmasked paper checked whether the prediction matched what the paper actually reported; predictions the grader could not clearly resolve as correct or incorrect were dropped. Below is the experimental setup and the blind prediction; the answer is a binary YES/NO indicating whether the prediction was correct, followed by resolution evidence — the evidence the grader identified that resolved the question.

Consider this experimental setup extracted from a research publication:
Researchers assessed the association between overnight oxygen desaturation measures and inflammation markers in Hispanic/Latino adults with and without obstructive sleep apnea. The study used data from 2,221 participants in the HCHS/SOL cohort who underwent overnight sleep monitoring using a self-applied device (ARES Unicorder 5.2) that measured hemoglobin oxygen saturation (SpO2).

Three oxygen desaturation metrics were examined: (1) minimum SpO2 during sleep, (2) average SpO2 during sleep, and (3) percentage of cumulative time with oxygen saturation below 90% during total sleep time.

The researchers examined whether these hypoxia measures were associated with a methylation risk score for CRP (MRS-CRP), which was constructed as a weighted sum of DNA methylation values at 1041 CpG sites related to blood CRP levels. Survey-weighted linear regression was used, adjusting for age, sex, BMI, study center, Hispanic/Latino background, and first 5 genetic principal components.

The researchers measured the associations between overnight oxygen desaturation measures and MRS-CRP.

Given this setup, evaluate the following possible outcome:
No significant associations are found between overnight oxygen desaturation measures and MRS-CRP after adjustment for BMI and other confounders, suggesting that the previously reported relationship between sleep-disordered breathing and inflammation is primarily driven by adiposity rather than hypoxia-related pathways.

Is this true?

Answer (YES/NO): NO